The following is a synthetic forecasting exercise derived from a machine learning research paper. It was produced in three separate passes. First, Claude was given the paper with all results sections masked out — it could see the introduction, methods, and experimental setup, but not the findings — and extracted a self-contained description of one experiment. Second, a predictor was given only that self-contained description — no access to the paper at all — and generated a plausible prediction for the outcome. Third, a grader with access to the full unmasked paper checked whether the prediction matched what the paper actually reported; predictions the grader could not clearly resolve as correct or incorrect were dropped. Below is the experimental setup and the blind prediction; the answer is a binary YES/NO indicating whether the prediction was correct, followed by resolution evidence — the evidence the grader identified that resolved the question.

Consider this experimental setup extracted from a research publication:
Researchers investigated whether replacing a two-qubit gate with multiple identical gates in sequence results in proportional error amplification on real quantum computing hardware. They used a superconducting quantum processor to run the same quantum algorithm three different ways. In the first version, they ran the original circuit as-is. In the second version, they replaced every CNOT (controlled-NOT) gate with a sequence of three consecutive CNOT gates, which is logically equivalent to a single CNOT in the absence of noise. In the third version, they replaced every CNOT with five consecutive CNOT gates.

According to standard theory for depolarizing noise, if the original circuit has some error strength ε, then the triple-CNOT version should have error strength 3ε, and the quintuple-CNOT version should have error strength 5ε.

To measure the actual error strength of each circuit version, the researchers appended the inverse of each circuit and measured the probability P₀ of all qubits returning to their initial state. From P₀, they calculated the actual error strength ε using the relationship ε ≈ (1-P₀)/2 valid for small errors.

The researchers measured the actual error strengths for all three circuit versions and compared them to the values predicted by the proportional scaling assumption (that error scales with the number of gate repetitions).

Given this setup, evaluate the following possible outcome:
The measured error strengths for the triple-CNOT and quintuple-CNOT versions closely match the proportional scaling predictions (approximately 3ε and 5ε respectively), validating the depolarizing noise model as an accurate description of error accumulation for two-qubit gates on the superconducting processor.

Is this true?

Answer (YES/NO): NO